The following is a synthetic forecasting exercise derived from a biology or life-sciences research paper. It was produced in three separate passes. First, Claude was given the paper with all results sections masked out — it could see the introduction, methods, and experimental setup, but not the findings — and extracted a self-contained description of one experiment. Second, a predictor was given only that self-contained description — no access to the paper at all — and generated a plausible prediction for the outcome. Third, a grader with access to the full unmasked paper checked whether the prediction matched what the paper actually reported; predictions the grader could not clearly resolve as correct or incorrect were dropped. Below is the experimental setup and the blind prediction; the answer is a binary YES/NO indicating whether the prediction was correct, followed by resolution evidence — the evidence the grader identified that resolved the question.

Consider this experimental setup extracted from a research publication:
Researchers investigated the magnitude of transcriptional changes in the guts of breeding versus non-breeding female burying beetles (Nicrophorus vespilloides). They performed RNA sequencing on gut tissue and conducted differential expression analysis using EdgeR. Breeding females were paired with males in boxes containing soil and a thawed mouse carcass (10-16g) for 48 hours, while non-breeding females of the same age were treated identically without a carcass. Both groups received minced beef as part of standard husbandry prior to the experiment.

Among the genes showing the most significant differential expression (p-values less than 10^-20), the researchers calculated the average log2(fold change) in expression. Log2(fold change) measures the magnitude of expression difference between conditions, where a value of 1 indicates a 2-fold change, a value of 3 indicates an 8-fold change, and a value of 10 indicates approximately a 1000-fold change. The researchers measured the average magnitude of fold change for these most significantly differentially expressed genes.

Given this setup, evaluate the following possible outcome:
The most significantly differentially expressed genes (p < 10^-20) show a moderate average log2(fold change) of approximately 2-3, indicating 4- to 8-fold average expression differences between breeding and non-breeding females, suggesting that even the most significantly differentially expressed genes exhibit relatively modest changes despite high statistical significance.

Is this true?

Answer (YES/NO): NO